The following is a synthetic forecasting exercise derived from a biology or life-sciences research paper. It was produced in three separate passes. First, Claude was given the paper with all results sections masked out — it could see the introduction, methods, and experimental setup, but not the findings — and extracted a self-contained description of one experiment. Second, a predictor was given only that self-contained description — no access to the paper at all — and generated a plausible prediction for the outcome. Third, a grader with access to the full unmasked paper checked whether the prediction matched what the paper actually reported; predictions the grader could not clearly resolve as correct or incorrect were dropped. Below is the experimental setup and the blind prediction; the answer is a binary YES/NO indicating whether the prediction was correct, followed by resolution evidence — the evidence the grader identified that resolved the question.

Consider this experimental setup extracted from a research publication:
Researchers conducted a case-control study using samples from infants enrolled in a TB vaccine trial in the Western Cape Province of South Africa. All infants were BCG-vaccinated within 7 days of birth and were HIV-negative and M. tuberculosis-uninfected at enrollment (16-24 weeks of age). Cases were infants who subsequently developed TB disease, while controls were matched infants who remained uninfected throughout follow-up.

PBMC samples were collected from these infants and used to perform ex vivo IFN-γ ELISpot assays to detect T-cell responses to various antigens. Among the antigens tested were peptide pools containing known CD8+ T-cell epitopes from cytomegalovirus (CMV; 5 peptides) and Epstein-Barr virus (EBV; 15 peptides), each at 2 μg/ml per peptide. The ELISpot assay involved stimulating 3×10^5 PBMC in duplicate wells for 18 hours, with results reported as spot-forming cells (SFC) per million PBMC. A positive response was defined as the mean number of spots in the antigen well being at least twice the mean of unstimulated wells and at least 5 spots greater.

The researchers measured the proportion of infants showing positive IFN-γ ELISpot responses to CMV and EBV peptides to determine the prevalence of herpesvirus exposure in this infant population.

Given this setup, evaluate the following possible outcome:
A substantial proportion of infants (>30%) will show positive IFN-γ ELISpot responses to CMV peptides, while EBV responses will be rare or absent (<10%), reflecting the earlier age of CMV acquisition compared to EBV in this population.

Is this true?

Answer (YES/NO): NO